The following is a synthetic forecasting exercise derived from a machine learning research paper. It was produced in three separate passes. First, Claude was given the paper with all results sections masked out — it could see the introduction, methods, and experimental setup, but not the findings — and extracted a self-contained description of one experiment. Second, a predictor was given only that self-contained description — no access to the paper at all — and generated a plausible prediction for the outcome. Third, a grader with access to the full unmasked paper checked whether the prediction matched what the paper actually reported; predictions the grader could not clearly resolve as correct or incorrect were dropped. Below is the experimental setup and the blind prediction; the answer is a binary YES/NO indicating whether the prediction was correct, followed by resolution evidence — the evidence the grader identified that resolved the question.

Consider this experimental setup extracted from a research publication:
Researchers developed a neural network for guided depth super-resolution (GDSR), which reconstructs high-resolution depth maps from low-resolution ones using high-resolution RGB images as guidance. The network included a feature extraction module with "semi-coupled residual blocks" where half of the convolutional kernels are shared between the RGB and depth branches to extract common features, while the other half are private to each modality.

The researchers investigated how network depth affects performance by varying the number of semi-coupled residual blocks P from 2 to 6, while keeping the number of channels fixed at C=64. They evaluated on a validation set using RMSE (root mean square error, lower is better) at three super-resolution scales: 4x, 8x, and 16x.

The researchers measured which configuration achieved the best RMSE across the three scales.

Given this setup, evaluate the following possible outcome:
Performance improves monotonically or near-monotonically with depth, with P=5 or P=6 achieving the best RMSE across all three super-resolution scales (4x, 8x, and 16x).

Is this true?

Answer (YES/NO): NO